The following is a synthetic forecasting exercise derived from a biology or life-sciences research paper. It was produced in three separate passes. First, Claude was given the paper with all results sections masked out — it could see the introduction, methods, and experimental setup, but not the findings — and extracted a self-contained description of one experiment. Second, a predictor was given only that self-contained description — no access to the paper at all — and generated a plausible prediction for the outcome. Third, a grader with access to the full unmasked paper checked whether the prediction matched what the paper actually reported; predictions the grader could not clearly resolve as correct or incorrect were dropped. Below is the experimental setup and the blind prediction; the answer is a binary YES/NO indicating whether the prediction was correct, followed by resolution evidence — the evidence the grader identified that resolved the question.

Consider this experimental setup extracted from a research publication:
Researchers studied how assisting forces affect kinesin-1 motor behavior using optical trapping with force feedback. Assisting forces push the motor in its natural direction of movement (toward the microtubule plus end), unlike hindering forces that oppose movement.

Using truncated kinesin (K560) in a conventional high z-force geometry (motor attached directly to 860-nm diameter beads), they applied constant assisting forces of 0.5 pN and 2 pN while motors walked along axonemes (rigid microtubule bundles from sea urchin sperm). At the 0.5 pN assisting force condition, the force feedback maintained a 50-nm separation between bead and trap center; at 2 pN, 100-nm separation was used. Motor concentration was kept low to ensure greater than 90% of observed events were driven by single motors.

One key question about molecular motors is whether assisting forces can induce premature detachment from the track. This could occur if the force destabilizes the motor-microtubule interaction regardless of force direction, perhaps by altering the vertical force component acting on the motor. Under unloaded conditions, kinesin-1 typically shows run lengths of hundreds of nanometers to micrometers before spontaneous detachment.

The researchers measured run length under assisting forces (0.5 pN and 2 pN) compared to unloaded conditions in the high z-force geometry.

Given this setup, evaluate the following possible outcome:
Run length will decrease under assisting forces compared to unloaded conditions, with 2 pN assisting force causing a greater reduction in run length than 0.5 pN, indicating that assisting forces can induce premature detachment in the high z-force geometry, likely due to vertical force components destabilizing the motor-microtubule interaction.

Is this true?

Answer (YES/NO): NO